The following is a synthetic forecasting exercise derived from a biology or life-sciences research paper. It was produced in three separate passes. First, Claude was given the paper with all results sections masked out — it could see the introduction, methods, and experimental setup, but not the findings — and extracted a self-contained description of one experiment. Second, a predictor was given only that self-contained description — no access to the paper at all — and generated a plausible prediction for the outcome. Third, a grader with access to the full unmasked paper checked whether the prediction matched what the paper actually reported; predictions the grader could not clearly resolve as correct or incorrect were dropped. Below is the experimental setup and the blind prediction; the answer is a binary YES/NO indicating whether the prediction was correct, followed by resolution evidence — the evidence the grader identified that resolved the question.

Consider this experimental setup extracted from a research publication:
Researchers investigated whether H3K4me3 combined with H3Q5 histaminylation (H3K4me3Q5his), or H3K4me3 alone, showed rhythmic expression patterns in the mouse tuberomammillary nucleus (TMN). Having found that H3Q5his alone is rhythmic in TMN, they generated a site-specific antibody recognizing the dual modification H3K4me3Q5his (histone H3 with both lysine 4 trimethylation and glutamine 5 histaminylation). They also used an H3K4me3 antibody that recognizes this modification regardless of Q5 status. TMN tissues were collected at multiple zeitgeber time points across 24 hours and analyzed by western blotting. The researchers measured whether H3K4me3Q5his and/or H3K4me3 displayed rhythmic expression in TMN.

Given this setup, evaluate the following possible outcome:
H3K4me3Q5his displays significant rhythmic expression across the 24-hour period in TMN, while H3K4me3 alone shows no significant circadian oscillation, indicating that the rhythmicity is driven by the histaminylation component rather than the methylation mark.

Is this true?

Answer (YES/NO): NO